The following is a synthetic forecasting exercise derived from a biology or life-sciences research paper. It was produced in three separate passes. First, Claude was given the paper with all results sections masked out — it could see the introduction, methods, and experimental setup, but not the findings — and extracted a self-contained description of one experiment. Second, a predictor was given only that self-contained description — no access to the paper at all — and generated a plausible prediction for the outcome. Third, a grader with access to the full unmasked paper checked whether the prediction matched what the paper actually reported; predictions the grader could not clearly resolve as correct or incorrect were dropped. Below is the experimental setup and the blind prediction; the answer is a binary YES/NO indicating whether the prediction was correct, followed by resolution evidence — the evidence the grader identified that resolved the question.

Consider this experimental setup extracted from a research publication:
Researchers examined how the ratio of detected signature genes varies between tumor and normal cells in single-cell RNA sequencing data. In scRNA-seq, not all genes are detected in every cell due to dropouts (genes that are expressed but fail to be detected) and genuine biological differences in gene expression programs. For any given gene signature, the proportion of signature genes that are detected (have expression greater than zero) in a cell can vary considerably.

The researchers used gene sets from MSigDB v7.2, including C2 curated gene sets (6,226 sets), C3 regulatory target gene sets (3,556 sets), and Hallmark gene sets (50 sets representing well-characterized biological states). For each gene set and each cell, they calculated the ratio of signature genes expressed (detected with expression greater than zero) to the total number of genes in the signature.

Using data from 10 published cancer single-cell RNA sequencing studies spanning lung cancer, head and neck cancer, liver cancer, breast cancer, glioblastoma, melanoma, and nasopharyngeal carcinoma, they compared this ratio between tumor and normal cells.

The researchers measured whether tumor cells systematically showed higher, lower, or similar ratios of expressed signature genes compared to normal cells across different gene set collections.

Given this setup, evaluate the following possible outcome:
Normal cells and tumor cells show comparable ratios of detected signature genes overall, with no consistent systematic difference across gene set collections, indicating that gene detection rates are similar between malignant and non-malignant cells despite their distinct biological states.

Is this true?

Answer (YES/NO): NO